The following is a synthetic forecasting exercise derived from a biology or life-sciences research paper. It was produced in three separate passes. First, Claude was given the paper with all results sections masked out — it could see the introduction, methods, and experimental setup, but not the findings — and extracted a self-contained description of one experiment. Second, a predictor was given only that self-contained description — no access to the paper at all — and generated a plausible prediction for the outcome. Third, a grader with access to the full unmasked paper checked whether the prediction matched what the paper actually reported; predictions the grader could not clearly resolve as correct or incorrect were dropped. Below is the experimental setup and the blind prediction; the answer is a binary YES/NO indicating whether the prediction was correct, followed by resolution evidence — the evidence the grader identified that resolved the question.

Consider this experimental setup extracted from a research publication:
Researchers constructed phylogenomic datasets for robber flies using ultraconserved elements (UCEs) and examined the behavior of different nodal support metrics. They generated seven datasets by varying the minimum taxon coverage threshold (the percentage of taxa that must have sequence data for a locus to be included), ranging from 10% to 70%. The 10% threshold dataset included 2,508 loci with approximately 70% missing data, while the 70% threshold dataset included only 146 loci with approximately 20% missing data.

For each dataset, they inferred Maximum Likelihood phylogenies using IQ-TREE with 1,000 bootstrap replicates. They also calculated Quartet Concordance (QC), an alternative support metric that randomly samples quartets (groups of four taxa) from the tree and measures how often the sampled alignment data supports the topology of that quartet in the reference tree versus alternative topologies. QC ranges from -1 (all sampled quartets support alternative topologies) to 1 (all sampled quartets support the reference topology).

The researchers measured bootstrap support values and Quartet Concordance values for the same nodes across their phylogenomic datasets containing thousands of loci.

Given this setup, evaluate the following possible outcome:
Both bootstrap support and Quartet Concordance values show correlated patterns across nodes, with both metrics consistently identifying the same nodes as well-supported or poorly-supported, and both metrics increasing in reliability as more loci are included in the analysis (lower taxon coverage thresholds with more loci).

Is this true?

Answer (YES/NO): NO